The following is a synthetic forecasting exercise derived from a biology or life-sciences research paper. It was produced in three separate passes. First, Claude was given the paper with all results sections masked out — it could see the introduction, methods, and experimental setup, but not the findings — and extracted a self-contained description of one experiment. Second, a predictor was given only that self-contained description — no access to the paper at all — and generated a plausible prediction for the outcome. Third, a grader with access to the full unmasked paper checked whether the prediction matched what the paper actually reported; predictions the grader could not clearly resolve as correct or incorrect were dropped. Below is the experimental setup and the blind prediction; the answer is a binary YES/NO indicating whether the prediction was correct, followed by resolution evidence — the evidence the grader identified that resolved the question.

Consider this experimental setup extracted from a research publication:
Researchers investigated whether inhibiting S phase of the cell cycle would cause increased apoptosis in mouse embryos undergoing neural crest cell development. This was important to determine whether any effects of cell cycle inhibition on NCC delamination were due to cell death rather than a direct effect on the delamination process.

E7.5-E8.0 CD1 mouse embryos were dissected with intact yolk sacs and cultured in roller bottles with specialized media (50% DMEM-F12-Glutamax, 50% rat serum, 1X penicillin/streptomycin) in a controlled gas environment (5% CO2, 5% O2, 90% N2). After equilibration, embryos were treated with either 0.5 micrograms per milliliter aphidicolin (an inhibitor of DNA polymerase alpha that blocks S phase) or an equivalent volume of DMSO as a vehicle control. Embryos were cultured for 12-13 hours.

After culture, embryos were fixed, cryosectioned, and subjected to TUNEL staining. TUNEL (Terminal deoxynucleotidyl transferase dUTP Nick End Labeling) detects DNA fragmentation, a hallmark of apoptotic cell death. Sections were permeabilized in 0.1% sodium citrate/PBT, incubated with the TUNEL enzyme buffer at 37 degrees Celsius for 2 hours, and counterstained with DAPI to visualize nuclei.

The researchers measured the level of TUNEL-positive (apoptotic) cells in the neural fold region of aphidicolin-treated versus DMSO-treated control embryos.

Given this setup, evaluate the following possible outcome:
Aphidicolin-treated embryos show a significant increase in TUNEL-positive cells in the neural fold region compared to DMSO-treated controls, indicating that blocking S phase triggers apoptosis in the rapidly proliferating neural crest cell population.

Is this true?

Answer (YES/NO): NO